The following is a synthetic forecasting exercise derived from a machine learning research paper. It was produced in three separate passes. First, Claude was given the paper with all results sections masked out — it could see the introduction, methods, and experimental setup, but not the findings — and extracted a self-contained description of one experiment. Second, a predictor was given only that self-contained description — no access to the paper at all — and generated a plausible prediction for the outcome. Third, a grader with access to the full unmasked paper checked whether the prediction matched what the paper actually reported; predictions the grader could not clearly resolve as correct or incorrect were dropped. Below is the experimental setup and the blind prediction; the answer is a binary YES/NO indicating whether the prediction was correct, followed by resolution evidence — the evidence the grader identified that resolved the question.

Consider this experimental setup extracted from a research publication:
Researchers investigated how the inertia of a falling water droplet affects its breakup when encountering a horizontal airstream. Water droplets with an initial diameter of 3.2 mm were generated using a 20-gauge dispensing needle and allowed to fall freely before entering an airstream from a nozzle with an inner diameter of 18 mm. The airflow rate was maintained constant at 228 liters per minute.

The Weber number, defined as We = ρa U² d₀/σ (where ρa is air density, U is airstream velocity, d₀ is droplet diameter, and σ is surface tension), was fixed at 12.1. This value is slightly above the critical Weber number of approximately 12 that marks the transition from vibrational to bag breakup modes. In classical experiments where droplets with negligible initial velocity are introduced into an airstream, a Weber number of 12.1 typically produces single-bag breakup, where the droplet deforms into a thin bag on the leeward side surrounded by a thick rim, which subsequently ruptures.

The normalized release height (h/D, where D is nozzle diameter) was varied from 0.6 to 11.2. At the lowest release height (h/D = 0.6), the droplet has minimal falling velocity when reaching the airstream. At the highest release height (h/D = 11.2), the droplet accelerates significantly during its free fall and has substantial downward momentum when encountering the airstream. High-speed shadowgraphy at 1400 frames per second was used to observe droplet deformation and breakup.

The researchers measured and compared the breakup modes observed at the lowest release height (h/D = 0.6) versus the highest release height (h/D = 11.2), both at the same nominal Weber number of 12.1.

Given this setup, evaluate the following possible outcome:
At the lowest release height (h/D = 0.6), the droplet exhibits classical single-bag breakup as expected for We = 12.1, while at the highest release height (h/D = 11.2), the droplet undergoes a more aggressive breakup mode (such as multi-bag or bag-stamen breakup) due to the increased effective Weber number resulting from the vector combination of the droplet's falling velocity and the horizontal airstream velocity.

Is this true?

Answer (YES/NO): NO